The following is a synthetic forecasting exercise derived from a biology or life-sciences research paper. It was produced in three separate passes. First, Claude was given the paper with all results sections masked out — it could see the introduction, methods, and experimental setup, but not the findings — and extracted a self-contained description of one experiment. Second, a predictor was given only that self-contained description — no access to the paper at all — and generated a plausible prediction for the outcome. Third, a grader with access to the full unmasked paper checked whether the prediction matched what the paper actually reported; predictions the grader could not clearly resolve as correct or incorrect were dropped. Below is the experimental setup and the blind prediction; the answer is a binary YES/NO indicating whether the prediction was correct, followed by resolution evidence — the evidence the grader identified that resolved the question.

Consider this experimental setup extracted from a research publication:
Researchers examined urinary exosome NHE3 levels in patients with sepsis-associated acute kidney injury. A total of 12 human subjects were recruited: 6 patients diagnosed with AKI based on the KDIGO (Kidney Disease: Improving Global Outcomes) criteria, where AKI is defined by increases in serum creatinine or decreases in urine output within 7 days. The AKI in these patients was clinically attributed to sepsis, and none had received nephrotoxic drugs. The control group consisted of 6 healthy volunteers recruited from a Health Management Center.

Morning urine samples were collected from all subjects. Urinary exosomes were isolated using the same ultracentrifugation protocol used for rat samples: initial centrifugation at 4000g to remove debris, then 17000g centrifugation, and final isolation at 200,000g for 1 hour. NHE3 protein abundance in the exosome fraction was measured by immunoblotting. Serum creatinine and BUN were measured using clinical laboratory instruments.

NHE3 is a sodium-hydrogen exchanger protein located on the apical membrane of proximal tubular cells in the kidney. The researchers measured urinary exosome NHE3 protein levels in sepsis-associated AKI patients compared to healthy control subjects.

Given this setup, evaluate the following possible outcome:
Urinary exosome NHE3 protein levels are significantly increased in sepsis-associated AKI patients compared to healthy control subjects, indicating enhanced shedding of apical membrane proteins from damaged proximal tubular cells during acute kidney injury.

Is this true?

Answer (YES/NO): YES